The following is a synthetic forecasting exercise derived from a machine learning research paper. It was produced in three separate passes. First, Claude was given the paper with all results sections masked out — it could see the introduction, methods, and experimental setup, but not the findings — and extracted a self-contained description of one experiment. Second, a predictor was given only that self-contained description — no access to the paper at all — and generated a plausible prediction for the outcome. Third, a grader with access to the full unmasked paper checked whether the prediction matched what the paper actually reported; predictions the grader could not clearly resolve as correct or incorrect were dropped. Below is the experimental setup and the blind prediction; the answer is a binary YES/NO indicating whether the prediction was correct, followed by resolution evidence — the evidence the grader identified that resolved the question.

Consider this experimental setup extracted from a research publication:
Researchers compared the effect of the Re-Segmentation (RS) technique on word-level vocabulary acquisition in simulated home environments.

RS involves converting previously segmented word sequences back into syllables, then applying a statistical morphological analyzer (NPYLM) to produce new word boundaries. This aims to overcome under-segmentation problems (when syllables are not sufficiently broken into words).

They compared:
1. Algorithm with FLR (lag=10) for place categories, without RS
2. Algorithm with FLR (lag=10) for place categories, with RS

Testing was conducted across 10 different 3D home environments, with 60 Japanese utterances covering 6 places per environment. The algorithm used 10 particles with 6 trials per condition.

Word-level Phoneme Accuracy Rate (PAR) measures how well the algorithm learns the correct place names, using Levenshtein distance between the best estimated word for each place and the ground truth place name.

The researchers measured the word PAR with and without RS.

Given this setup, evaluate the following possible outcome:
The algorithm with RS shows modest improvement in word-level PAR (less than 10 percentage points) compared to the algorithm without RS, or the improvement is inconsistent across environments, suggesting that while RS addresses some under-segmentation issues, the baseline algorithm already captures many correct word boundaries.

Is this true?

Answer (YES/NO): NO